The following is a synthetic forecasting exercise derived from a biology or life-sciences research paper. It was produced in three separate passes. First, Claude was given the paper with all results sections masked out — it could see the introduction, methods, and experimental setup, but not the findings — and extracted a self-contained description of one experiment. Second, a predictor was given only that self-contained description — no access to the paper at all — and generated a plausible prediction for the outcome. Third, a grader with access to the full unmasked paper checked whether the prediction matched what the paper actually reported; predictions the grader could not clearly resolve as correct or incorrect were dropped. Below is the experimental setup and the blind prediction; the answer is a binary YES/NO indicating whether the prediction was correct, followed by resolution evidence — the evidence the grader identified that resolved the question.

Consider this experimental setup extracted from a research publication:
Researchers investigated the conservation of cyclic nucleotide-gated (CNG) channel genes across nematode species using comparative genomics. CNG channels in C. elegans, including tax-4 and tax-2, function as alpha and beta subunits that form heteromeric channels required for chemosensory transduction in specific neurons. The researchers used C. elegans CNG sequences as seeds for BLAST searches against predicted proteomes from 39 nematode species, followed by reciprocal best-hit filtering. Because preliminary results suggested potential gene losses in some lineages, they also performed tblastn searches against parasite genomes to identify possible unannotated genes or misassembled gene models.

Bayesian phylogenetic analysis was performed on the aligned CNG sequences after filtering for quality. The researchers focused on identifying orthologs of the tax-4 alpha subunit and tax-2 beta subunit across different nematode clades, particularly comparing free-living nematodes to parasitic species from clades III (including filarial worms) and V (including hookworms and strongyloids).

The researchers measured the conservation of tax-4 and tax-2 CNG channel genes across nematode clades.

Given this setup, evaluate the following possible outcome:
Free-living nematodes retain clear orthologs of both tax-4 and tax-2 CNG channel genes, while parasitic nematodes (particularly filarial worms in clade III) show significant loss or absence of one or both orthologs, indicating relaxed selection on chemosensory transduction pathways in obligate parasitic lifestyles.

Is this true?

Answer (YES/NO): NO